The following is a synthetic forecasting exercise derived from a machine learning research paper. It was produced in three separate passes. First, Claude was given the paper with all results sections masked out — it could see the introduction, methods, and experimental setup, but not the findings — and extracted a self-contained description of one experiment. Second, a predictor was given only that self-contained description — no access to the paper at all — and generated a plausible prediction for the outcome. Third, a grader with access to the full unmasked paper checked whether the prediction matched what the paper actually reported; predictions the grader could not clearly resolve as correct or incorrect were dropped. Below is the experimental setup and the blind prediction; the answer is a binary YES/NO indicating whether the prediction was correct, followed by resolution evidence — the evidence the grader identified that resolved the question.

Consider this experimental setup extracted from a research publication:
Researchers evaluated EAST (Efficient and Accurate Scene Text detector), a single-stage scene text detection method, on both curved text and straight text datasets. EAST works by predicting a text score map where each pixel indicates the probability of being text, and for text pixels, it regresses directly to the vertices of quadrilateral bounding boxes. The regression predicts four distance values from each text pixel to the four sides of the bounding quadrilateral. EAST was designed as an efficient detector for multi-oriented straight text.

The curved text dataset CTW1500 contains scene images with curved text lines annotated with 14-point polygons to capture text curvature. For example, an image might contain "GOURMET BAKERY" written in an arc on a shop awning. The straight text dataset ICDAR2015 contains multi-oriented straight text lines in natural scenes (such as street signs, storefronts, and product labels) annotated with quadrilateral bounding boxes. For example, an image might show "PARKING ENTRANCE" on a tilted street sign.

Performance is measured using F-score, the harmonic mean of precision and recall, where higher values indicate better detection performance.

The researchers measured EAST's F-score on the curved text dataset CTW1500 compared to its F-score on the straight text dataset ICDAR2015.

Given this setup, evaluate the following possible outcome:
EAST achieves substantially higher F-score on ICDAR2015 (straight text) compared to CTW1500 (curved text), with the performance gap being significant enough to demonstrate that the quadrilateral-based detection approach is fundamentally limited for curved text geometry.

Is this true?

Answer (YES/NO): YES